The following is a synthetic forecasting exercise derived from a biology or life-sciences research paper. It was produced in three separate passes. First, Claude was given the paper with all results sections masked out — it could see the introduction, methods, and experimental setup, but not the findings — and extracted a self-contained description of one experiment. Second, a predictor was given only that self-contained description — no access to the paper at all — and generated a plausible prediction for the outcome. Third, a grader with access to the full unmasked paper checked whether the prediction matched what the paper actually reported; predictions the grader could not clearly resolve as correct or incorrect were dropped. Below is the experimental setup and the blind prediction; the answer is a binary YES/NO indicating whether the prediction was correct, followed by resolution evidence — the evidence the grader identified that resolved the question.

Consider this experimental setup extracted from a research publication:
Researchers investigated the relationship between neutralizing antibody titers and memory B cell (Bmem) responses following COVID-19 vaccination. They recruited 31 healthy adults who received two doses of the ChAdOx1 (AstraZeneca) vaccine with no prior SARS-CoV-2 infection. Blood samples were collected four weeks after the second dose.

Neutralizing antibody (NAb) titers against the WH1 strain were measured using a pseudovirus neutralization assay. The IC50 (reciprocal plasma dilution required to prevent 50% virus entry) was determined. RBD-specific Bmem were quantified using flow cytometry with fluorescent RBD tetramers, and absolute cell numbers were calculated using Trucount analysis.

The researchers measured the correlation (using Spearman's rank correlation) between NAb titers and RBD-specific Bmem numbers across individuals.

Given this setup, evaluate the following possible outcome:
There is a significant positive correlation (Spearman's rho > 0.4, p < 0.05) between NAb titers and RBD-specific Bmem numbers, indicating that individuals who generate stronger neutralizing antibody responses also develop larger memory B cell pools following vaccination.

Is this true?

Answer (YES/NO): NO